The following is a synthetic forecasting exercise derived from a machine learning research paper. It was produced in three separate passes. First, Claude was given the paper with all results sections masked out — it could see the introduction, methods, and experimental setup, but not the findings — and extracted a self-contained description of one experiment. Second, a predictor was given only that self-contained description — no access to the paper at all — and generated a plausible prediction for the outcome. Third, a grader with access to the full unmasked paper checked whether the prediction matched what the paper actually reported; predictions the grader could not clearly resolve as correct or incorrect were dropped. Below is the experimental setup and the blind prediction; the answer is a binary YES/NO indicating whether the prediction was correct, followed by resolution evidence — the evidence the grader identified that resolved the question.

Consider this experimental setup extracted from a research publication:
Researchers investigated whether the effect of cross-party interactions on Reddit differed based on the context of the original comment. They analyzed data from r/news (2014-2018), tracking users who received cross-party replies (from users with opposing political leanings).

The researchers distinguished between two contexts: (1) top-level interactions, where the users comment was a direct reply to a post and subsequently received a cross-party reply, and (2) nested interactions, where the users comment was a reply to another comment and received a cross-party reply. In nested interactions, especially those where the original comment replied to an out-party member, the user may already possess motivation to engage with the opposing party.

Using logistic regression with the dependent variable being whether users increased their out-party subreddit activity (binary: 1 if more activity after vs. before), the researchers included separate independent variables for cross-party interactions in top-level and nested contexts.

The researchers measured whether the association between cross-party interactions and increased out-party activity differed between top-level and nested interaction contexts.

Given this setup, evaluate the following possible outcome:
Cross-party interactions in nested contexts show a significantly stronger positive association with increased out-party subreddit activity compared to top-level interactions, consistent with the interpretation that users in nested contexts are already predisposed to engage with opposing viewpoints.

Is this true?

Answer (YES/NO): YES